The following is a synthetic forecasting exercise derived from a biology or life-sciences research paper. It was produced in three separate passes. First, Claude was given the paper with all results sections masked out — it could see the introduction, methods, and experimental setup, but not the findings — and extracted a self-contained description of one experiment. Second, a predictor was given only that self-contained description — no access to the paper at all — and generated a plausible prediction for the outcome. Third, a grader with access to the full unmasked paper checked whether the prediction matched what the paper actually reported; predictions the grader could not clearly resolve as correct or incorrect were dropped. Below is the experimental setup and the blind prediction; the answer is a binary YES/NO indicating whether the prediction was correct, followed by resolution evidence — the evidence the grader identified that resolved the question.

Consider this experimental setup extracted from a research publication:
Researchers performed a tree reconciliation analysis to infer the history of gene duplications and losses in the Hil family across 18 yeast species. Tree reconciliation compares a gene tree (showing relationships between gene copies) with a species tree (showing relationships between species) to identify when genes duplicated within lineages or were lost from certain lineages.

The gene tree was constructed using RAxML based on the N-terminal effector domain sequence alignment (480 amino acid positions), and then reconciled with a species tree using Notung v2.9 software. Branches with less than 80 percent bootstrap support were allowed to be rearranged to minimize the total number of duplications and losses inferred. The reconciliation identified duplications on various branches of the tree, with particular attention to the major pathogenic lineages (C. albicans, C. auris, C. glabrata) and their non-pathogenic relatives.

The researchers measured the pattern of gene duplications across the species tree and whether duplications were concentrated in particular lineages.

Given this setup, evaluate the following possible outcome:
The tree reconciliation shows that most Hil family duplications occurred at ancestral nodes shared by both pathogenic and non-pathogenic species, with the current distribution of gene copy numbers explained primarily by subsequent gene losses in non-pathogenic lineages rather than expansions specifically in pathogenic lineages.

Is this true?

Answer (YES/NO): NO